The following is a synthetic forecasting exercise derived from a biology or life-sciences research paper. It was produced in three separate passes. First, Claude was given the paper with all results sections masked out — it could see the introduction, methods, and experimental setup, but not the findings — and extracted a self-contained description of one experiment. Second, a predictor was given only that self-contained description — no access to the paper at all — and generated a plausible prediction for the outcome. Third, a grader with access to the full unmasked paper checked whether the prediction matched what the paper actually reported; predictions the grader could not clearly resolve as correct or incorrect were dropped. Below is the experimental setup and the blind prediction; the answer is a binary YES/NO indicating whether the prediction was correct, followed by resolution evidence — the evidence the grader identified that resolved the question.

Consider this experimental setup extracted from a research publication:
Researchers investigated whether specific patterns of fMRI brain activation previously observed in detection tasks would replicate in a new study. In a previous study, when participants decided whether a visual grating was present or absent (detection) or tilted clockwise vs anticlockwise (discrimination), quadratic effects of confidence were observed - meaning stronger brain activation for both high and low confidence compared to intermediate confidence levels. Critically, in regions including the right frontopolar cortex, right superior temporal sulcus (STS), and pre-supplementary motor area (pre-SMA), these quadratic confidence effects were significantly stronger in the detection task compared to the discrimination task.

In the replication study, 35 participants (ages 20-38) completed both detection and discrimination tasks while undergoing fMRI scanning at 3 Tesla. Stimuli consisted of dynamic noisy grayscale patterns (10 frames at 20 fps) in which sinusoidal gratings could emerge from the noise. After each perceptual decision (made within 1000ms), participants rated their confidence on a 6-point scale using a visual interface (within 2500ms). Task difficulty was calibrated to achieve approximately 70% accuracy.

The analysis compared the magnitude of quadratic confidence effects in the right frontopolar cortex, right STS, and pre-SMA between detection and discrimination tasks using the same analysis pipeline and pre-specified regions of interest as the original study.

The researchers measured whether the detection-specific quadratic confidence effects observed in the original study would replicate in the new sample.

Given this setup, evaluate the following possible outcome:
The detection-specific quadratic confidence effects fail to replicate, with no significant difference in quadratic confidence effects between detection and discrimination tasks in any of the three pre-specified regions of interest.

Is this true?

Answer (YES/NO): YES